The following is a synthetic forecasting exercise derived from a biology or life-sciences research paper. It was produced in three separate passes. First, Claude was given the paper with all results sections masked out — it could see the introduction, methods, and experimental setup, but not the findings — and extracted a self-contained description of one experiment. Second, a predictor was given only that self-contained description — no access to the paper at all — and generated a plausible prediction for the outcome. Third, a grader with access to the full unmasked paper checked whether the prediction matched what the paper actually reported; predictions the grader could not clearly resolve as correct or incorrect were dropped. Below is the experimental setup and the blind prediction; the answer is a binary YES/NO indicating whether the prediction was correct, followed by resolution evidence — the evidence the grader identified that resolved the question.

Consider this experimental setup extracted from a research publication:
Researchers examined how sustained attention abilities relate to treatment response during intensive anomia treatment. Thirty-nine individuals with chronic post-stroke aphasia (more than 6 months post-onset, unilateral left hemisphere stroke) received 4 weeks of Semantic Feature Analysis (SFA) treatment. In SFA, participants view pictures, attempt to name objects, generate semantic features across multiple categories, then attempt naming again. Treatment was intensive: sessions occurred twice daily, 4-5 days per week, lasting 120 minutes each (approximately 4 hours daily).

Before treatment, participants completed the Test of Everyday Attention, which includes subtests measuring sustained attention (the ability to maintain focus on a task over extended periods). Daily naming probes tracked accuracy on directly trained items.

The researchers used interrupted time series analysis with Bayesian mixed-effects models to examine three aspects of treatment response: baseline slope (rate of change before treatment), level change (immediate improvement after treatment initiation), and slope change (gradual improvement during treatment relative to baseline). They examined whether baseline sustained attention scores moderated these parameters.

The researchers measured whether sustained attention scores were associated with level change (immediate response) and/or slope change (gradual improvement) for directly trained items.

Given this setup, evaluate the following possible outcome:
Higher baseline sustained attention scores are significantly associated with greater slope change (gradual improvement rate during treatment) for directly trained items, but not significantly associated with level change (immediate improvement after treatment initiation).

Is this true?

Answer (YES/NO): NO